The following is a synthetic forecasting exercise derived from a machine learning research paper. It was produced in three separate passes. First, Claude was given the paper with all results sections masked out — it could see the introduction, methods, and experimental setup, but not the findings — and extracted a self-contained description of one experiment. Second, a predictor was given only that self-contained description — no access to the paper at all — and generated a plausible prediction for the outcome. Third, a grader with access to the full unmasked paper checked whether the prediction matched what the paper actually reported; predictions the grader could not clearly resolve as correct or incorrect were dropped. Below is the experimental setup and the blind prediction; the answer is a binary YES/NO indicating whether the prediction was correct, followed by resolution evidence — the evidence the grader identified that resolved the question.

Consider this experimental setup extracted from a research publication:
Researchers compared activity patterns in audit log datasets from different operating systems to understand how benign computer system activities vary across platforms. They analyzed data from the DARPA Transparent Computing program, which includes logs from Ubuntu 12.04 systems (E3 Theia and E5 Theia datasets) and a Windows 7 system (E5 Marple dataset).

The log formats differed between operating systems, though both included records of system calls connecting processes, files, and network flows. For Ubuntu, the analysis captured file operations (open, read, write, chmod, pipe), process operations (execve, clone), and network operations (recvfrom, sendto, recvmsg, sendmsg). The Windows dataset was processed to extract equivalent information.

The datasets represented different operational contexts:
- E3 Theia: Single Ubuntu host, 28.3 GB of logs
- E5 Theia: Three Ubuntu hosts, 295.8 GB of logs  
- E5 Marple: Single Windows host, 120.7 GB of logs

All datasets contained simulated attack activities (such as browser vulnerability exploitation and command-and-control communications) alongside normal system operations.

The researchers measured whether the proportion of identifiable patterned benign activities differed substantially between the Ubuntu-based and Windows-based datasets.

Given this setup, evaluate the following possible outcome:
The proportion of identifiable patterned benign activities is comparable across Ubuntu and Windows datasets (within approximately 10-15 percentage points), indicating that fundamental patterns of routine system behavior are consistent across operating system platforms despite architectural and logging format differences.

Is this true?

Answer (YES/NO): NO